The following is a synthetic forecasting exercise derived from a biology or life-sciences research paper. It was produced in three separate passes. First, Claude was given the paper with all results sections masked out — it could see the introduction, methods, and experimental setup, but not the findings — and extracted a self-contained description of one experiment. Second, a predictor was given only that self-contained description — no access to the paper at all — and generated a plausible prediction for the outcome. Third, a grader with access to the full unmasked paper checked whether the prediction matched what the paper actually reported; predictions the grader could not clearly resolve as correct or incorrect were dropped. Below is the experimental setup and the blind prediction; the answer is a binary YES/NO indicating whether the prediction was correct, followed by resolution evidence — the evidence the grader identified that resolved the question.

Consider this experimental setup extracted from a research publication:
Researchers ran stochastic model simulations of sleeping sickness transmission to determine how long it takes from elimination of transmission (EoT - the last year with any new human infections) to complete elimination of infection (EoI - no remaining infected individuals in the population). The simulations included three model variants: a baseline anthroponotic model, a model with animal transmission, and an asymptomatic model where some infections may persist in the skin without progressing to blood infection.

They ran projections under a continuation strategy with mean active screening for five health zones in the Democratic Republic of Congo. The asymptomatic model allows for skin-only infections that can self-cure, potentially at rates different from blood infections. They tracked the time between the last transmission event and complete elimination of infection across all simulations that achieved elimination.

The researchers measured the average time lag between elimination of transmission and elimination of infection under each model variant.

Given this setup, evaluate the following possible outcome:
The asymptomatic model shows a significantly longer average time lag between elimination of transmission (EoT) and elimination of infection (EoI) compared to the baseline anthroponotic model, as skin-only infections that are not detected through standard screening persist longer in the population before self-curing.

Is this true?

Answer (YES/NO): YES